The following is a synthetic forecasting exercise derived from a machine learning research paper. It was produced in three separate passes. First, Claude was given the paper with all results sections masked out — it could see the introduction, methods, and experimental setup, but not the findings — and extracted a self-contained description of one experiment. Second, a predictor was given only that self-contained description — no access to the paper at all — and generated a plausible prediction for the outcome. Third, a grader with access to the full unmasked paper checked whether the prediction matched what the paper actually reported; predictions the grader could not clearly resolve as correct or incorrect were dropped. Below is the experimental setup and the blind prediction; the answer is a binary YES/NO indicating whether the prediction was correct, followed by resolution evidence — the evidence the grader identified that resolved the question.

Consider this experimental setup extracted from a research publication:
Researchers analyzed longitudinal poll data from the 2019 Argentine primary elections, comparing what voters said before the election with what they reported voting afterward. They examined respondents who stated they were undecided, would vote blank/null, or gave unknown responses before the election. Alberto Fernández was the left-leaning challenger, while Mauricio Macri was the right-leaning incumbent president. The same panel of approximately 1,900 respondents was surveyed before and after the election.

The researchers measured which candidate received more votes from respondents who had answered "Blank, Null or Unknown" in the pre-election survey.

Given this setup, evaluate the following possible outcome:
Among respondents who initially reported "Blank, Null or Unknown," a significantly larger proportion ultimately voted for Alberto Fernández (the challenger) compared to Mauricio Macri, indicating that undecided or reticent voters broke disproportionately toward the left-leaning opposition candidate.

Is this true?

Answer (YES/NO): YES